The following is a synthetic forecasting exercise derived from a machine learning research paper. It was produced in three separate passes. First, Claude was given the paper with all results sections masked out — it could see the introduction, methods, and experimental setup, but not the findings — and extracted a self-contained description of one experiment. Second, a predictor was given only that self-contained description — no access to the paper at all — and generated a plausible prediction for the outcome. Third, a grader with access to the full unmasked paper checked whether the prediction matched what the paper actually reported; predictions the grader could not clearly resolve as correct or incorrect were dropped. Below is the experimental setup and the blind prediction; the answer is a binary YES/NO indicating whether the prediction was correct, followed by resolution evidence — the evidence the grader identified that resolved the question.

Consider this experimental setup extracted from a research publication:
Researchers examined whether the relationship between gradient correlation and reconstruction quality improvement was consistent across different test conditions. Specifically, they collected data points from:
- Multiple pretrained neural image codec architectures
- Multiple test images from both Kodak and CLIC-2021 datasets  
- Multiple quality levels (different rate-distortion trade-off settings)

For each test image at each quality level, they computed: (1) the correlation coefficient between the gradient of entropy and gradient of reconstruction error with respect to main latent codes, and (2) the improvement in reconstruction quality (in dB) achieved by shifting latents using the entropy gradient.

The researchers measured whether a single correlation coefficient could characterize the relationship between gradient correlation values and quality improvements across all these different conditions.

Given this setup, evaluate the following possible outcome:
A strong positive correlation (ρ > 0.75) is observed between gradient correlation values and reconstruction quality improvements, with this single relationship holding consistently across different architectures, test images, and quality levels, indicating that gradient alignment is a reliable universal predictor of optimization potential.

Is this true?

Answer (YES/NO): NO